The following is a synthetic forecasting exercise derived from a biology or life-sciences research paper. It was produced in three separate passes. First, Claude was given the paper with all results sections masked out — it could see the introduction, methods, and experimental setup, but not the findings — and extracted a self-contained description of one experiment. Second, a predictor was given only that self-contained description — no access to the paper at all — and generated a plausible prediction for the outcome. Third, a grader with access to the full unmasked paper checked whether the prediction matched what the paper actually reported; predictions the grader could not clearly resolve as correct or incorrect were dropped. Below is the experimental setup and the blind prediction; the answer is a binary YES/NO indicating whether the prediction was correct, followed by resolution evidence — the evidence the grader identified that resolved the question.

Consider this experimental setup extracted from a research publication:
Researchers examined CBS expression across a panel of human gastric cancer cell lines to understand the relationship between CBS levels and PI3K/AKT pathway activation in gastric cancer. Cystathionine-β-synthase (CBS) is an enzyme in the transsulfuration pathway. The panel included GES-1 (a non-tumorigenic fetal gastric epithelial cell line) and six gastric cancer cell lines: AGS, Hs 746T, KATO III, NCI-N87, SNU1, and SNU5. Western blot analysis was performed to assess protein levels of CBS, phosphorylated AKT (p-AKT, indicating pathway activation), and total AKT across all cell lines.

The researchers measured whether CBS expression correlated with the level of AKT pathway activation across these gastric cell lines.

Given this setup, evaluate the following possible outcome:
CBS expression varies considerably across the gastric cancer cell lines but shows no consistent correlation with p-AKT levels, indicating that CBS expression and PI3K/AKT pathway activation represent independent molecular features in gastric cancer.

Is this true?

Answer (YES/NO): NO